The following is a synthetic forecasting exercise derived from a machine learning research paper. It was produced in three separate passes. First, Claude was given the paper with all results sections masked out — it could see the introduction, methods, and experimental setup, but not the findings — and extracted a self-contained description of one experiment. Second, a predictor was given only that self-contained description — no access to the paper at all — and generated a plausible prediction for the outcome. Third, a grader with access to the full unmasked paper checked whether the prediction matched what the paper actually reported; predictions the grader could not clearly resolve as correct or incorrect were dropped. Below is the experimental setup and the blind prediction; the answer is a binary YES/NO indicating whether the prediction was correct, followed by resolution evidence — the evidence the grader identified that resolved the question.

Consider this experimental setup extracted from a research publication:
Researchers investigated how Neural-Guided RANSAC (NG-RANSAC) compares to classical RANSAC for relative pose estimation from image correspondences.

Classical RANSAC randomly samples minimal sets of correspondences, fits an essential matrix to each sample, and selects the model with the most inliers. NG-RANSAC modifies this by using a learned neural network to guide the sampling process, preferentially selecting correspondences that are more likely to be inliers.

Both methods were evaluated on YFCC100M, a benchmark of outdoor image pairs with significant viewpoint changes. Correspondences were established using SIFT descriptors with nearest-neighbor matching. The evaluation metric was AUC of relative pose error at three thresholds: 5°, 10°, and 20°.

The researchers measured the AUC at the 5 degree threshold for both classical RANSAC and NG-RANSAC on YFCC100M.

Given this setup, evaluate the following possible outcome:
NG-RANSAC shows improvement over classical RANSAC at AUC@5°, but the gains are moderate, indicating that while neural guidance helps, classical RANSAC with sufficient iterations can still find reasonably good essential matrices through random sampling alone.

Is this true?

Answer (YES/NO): NO